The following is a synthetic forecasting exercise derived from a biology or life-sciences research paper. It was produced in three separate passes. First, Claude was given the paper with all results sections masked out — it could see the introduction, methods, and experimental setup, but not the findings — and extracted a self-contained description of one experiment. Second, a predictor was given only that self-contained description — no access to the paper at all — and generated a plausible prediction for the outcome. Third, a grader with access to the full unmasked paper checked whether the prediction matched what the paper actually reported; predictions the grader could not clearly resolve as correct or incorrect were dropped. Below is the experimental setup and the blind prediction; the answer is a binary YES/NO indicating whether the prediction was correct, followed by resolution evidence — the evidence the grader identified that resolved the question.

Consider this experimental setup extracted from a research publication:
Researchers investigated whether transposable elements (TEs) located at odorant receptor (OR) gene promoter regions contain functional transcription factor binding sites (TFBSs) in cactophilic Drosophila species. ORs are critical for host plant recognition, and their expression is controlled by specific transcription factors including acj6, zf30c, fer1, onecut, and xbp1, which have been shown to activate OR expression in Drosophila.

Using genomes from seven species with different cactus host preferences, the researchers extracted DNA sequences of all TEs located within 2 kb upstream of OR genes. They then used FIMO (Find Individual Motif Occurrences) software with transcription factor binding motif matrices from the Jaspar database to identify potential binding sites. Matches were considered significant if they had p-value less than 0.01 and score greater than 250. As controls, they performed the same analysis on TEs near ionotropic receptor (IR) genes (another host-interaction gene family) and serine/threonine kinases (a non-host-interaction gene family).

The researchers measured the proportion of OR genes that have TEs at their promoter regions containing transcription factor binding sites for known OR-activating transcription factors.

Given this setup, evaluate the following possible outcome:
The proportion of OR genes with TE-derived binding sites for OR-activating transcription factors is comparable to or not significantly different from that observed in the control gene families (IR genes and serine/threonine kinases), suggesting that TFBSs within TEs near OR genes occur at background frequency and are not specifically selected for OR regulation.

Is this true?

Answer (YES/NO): NO